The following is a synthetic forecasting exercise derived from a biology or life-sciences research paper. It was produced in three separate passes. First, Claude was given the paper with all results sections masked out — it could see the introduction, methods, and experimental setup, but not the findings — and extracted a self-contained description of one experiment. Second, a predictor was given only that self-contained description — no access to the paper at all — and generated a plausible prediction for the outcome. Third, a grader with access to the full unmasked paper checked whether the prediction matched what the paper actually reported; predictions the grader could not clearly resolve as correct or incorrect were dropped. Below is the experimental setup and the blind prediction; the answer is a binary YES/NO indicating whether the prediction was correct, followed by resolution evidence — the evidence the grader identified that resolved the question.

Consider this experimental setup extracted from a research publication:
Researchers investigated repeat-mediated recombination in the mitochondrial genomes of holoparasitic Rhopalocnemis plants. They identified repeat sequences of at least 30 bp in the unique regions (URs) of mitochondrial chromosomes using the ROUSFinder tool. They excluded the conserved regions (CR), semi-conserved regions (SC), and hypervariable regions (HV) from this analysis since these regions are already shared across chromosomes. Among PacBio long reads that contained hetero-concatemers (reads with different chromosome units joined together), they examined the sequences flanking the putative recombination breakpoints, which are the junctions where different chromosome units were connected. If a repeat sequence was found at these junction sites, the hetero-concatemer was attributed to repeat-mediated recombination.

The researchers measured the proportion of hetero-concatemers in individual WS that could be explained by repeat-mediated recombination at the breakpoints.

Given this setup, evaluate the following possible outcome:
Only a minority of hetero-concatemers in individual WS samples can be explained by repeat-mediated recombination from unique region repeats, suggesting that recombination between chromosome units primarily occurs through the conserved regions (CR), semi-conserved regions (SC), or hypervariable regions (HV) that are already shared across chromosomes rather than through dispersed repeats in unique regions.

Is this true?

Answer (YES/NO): YES